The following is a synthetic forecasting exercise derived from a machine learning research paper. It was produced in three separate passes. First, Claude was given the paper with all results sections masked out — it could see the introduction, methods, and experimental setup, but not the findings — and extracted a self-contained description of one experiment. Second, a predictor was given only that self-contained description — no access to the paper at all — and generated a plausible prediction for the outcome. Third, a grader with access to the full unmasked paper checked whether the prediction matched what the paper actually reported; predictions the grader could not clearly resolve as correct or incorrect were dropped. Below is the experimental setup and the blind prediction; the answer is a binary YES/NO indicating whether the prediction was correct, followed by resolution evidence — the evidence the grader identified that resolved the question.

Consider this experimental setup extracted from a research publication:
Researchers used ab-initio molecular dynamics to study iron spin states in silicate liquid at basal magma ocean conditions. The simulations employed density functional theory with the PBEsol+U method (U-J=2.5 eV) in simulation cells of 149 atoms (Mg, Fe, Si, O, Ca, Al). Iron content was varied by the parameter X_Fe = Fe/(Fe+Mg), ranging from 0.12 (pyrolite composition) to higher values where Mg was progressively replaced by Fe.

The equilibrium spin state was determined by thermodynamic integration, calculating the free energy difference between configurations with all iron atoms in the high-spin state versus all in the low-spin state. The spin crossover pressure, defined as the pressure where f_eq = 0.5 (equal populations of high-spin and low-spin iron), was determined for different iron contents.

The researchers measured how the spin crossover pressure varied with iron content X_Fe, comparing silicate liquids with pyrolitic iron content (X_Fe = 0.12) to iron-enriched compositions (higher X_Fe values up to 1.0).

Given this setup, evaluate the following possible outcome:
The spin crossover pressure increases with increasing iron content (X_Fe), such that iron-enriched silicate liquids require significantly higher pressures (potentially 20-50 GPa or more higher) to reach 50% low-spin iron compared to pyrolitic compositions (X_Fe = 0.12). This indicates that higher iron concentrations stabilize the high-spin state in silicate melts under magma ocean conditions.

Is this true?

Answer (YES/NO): NO